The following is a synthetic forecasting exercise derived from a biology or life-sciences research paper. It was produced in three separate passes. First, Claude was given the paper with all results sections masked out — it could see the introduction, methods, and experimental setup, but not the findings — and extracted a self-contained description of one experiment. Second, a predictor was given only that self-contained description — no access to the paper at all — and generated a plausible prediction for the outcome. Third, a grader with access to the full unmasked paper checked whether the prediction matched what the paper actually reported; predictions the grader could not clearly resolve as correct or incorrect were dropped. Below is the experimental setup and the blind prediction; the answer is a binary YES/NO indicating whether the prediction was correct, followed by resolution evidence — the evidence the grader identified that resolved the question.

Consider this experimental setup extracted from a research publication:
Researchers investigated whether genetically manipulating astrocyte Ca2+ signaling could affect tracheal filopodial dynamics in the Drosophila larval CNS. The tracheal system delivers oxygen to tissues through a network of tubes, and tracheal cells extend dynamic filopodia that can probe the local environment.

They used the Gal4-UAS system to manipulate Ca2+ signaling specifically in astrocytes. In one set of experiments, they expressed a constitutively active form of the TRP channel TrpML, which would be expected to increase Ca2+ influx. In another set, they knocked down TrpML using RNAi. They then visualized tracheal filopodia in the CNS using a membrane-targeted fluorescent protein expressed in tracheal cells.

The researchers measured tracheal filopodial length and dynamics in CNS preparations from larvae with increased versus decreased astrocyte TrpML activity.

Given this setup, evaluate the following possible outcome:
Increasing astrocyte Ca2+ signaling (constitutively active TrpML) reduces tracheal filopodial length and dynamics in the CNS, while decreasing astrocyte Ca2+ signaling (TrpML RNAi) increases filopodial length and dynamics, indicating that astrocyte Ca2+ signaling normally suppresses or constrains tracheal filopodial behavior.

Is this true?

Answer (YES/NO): YES